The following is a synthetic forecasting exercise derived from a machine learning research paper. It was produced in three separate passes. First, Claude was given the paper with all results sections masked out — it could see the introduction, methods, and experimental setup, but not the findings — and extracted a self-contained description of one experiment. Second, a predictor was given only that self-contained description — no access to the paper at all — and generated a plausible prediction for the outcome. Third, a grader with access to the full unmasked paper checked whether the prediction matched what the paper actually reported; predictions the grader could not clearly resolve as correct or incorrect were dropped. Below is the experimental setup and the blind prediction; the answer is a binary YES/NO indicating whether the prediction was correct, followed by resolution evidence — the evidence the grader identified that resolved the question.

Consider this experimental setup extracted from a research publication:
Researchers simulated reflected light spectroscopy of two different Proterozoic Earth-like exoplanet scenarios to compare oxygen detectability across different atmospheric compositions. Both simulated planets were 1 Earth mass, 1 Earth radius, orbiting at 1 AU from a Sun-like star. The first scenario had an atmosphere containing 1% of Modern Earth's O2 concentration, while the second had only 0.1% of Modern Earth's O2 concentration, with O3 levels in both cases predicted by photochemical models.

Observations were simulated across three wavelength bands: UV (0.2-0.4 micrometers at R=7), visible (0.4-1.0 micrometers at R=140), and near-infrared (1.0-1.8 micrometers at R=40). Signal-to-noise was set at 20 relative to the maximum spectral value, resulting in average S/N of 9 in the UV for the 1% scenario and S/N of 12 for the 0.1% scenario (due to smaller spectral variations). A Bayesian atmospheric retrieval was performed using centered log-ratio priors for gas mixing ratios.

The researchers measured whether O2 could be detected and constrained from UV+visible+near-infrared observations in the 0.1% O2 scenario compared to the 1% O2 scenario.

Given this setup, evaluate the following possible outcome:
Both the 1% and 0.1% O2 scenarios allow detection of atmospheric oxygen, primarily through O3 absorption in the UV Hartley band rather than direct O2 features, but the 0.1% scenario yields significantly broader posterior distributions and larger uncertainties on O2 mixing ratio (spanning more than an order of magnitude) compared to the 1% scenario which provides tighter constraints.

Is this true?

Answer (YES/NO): NO